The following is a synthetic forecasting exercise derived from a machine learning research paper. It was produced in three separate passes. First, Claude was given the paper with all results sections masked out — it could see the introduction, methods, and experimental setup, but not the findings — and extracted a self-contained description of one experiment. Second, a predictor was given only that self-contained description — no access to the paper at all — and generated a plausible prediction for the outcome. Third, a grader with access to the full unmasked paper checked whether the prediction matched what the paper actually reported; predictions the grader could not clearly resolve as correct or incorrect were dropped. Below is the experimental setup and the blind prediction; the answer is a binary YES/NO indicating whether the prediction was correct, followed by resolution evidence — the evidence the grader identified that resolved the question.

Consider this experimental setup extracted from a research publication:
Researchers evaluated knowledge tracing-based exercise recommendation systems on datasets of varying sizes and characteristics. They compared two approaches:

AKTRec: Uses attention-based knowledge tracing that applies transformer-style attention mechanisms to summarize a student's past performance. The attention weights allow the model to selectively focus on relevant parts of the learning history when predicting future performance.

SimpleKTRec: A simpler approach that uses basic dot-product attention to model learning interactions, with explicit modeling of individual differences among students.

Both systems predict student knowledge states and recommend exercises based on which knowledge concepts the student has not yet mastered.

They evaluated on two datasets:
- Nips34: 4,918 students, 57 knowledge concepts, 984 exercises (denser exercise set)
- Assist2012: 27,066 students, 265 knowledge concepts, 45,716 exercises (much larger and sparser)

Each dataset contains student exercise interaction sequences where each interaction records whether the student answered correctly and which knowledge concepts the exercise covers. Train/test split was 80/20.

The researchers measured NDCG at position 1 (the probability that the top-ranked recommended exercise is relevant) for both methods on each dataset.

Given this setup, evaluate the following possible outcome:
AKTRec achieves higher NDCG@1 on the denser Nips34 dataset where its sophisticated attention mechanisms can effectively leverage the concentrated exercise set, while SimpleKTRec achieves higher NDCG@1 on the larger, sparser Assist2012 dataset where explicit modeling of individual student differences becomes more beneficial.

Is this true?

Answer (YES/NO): YES